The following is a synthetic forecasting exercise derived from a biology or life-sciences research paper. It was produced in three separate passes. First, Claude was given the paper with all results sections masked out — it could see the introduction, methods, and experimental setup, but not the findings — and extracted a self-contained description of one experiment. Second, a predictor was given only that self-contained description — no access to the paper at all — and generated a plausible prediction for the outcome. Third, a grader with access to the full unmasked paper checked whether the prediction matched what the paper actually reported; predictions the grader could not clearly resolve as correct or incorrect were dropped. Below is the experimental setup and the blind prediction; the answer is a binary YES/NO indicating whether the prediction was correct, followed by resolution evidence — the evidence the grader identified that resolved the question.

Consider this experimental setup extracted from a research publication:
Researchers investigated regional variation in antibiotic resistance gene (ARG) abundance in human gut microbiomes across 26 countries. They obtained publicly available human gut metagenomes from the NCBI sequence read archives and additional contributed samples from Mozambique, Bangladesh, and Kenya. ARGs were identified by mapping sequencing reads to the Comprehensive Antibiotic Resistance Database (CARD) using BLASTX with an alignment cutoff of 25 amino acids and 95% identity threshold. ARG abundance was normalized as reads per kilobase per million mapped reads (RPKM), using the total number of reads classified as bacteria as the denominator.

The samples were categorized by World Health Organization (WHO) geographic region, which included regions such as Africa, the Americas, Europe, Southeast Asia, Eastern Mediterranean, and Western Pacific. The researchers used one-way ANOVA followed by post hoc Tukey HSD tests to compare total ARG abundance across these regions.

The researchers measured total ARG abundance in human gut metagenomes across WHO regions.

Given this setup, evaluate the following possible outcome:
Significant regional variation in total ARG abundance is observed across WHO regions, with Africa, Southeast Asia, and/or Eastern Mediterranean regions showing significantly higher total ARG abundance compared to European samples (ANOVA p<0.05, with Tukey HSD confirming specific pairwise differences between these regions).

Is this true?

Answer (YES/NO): YES